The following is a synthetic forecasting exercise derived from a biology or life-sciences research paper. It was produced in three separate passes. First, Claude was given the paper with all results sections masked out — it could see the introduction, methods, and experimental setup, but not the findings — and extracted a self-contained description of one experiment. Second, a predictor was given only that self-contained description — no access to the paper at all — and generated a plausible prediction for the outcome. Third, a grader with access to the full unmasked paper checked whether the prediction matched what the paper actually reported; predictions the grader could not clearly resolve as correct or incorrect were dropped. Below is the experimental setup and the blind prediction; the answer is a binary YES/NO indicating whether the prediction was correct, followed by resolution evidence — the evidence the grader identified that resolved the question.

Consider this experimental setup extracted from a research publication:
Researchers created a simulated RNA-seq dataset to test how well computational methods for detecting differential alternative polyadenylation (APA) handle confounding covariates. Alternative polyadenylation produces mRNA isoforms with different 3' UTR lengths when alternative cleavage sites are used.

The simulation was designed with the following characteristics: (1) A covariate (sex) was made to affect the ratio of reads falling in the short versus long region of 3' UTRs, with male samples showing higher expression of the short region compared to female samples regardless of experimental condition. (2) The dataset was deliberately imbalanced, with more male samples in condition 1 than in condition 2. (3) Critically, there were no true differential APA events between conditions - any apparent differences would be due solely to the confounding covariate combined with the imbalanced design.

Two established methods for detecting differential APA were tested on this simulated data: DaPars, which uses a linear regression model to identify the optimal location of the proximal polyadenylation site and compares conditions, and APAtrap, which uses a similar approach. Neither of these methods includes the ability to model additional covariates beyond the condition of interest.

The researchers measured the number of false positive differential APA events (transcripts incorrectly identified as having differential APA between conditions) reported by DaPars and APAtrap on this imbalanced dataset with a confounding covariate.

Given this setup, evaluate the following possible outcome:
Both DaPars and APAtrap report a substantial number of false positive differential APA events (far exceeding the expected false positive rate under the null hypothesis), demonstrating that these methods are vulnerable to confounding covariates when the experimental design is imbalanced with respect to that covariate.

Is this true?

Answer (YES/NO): YES